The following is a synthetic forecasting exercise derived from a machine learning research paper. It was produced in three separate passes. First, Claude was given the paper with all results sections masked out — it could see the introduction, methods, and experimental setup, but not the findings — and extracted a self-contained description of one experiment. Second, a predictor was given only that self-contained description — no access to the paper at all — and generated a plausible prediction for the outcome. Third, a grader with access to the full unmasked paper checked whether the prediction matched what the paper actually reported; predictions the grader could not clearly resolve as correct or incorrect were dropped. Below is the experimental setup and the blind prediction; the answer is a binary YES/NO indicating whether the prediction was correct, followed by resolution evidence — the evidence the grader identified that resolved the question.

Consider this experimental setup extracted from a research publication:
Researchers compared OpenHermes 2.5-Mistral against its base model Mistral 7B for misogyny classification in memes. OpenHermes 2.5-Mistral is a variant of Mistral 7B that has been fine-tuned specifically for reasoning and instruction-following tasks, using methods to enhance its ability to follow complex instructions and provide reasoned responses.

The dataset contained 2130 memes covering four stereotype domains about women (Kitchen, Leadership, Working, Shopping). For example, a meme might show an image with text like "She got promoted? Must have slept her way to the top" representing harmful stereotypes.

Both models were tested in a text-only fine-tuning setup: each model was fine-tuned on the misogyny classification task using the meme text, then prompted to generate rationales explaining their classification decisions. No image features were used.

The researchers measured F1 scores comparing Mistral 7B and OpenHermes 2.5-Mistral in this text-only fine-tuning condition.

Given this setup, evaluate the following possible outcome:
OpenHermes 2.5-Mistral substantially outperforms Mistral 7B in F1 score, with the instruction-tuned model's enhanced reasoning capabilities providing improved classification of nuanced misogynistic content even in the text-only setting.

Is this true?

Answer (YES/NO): NO